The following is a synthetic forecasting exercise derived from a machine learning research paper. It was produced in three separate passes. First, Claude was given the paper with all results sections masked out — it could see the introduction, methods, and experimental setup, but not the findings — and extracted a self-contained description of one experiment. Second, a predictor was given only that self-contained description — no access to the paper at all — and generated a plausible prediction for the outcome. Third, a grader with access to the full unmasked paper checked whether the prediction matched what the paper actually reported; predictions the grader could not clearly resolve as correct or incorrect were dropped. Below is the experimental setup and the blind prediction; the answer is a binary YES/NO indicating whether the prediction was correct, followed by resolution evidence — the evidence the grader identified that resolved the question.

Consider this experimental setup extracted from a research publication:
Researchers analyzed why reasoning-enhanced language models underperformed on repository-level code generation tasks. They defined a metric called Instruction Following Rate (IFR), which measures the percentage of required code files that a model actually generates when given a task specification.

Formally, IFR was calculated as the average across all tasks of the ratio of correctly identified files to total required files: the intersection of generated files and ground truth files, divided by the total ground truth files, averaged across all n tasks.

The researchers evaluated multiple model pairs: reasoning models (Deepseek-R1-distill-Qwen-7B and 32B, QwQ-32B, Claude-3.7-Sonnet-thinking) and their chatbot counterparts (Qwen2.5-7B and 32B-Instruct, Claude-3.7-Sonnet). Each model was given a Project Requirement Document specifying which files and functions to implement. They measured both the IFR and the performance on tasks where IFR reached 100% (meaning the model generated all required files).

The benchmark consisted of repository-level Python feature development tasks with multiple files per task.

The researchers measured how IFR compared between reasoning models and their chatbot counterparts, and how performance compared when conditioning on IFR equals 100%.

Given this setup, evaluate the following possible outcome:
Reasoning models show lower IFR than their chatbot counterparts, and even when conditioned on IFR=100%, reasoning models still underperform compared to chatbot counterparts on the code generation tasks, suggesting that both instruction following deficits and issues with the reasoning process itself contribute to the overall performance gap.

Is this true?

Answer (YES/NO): NO